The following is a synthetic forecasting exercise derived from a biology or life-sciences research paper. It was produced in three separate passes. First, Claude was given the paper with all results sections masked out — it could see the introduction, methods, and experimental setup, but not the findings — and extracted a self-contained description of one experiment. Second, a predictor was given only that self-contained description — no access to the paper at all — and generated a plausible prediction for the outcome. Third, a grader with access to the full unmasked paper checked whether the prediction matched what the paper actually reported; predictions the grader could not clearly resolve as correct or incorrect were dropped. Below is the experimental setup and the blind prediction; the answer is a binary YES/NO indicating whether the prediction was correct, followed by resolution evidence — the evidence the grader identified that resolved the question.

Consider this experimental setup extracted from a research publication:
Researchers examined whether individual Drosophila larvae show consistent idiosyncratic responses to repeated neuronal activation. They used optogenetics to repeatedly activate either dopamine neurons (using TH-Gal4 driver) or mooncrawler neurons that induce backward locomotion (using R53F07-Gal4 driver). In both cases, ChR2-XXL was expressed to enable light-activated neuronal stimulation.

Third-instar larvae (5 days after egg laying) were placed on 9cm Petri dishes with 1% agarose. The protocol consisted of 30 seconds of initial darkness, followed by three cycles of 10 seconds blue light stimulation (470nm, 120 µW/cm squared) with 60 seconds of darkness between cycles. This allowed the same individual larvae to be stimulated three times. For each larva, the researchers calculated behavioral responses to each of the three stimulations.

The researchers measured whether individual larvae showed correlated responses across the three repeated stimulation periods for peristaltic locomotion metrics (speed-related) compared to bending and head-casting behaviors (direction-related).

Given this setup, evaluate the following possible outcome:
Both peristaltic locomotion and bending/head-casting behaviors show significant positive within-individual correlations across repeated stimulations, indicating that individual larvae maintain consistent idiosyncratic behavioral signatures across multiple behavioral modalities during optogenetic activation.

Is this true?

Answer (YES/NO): NO